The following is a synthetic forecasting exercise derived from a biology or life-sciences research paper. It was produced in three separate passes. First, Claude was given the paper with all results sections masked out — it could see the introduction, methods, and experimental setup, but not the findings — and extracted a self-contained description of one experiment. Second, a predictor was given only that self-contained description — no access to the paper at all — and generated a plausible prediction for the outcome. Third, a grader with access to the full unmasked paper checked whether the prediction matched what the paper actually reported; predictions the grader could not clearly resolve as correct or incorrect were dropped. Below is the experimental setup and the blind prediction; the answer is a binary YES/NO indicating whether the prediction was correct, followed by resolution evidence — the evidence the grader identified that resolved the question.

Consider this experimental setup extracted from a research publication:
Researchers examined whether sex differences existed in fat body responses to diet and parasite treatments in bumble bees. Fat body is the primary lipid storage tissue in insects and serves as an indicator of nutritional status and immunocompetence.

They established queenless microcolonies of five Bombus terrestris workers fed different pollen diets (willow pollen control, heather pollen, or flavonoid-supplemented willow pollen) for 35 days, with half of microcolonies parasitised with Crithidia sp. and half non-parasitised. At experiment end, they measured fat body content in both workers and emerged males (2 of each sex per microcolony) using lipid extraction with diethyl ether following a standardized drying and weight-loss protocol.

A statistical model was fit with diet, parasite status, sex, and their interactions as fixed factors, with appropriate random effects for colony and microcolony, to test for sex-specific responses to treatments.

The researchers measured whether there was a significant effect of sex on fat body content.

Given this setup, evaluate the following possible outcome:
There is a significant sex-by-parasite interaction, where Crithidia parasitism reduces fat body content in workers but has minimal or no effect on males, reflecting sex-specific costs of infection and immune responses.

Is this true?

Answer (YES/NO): NO